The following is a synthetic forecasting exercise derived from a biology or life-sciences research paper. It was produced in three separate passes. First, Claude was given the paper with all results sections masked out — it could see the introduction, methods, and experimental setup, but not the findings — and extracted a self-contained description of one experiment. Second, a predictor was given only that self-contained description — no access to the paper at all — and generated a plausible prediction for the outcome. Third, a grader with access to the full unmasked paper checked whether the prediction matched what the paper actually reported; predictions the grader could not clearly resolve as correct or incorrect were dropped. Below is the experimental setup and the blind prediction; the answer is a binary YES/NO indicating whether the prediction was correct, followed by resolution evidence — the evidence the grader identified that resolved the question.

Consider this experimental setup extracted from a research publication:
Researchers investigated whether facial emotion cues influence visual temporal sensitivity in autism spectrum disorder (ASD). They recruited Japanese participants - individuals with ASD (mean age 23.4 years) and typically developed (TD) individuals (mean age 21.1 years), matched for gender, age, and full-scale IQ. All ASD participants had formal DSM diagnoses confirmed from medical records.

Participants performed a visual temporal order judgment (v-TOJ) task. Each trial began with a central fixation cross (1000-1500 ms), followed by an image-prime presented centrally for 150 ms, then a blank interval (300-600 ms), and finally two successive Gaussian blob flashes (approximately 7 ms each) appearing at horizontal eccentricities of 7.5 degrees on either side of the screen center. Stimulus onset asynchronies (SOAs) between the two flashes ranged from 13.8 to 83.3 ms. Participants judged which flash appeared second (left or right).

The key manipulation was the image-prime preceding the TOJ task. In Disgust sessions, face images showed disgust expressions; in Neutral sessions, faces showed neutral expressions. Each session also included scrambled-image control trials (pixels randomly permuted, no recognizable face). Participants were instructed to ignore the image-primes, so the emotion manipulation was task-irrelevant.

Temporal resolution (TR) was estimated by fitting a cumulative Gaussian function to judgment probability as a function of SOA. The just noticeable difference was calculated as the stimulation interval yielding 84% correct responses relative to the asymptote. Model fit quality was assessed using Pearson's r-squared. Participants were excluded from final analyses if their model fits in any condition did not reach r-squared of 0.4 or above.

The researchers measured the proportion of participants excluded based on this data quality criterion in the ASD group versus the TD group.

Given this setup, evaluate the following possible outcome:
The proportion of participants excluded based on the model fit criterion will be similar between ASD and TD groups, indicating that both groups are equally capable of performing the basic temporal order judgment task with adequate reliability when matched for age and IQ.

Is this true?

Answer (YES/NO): NO